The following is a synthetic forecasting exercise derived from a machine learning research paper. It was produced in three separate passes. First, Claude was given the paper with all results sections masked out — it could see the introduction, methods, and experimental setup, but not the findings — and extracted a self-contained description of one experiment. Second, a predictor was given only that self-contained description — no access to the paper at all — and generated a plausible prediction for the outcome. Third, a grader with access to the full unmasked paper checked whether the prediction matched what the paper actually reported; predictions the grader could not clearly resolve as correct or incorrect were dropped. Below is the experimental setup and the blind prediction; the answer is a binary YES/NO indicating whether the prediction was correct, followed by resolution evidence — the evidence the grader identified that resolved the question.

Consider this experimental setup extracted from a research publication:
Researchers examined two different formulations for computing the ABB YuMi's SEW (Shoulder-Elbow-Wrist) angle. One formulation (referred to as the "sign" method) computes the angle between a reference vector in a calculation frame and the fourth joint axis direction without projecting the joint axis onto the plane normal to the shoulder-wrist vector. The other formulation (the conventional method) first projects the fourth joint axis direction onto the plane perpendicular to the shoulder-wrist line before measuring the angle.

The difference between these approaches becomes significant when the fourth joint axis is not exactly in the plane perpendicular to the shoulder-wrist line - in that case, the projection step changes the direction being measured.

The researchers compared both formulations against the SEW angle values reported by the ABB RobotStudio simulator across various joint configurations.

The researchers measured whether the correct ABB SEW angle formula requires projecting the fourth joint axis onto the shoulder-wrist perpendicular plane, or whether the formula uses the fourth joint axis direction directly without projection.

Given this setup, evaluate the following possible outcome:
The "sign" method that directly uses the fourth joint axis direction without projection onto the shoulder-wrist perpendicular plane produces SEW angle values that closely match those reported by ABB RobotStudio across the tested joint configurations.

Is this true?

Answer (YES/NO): NO